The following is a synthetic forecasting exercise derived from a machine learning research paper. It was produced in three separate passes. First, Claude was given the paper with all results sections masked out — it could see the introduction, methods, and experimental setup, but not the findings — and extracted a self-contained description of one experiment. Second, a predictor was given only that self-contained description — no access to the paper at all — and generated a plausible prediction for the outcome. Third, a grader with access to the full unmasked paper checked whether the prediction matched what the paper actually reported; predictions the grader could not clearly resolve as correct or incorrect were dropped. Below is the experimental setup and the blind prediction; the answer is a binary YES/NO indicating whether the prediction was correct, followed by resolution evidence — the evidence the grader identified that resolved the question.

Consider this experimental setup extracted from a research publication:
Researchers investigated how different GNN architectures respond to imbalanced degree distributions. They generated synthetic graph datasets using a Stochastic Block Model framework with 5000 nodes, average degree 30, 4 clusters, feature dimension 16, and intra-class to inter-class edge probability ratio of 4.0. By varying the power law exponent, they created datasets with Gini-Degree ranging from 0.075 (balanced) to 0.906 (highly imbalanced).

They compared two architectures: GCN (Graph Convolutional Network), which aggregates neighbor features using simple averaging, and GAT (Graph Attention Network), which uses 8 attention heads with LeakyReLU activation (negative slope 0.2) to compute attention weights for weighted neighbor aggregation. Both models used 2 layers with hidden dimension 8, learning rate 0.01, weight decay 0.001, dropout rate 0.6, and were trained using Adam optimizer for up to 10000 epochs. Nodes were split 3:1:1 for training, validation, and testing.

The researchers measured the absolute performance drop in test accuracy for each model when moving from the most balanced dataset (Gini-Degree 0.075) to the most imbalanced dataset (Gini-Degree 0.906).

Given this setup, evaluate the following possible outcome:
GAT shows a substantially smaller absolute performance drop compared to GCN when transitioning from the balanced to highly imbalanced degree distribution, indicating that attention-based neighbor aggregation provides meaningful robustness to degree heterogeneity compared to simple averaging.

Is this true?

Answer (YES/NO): NO